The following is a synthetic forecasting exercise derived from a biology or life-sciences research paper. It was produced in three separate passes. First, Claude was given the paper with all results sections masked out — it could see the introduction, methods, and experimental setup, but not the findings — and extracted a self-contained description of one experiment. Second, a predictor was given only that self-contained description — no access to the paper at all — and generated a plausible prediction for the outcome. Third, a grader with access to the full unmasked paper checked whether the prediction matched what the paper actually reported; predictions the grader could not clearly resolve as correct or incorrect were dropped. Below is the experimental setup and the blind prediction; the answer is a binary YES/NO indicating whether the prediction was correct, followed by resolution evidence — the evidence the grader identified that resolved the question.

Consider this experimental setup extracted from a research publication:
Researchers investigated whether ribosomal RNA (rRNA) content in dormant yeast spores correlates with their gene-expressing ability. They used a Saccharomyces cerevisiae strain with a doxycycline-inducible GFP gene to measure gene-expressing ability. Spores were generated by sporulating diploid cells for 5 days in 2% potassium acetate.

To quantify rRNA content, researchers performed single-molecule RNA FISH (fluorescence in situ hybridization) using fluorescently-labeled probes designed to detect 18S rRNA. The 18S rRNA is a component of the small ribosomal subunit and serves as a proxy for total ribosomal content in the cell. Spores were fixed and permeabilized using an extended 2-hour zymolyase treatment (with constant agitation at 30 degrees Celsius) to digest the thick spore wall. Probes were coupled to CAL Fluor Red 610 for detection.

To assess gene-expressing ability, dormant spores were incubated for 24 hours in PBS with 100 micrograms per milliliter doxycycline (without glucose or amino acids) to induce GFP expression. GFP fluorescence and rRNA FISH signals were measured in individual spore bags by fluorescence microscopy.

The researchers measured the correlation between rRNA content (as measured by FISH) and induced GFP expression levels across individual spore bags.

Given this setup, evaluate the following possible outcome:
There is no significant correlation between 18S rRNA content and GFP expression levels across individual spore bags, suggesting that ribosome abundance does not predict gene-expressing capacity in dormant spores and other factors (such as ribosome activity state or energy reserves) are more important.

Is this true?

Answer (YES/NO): NO